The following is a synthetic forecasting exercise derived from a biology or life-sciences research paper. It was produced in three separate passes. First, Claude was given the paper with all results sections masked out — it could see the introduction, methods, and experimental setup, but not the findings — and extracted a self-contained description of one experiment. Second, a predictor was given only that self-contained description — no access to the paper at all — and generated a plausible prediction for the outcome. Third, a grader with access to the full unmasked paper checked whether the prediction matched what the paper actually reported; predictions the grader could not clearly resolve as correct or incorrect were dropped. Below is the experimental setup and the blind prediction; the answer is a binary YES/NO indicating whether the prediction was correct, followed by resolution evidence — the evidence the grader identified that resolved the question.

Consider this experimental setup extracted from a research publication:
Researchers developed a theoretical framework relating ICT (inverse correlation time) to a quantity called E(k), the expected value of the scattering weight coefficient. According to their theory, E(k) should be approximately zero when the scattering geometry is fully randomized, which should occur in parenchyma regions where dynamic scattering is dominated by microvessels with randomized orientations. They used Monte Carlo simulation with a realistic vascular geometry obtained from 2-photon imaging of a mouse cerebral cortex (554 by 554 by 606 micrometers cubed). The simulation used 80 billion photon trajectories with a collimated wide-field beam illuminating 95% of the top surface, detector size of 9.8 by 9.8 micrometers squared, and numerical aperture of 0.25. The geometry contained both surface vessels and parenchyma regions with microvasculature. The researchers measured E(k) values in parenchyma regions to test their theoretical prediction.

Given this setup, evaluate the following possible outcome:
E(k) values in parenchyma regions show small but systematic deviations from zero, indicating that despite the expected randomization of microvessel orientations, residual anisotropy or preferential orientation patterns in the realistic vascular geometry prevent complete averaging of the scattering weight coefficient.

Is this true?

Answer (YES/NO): NO